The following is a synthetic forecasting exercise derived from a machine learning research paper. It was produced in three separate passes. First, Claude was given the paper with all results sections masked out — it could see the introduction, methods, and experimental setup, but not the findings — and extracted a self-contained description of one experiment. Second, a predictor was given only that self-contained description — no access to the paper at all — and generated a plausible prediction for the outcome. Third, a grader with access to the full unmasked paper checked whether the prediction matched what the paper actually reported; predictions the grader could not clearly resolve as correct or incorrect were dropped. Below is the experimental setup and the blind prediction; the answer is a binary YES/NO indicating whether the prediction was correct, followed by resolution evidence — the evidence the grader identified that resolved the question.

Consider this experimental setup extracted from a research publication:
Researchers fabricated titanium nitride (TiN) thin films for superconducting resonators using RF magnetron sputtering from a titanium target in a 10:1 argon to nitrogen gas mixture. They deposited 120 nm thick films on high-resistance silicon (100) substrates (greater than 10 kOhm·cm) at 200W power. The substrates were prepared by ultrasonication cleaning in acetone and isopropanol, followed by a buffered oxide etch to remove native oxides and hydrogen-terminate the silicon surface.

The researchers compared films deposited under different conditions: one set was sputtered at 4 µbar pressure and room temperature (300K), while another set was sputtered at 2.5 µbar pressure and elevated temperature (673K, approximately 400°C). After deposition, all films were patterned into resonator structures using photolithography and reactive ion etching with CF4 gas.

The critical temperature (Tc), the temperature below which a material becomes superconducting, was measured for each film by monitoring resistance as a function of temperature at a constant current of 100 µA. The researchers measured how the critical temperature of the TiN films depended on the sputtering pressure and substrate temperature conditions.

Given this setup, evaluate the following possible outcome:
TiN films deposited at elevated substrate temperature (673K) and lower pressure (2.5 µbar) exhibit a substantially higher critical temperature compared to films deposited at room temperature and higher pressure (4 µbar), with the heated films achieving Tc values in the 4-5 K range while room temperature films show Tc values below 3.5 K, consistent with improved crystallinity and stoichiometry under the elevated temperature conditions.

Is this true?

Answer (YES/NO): NO